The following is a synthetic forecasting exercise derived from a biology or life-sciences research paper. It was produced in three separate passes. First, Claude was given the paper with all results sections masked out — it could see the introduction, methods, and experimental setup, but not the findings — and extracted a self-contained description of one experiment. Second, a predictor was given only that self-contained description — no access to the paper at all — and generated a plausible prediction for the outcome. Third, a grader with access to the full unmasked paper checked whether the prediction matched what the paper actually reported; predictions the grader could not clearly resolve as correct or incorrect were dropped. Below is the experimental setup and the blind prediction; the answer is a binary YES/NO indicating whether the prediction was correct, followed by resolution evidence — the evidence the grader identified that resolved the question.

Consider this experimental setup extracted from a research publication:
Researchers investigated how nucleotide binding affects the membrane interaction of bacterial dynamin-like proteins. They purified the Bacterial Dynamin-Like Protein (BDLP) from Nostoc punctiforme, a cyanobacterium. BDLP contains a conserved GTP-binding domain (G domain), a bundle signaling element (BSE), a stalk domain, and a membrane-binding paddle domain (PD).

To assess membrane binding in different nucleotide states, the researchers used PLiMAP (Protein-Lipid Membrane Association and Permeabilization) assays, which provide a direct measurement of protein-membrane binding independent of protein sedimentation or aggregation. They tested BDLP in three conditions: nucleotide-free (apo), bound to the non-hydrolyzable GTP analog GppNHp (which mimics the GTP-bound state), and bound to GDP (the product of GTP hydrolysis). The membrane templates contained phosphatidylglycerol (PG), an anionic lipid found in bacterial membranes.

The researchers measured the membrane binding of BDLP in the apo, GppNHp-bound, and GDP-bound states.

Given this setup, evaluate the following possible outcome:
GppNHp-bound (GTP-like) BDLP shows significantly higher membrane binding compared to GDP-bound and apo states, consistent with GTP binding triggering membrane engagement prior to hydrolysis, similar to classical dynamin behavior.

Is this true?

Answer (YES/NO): NO